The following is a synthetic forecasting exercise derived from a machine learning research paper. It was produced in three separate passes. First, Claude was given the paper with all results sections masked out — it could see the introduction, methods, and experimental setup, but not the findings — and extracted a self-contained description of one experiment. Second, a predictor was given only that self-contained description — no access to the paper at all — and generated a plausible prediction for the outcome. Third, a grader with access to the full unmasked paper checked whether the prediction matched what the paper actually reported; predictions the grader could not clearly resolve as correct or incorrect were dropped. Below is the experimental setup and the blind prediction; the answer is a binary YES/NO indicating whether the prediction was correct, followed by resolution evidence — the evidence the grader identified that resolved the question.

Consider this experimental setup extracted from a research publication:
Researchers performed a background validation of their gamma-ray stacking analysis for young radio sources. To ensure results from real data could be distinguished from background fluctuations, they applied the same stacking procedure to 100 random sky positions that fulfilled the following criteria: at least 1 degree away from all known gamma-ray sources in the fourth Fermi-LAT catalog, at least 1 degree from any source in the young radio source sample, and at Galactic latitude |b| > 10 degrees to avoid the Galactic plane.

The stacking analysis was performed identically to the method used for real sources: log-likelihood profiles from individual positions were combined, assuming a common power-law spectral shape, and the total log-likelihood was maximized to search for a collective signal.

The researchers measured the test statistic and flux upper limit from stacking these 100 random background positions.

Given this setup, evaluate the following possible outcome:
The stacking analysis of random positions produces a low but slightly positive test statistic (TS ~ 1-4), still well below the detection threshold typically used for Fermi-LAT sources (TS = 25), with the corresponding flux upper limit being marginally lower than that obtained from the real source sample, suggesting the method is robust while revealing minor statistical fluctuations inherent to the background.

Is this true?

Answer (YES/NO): NO